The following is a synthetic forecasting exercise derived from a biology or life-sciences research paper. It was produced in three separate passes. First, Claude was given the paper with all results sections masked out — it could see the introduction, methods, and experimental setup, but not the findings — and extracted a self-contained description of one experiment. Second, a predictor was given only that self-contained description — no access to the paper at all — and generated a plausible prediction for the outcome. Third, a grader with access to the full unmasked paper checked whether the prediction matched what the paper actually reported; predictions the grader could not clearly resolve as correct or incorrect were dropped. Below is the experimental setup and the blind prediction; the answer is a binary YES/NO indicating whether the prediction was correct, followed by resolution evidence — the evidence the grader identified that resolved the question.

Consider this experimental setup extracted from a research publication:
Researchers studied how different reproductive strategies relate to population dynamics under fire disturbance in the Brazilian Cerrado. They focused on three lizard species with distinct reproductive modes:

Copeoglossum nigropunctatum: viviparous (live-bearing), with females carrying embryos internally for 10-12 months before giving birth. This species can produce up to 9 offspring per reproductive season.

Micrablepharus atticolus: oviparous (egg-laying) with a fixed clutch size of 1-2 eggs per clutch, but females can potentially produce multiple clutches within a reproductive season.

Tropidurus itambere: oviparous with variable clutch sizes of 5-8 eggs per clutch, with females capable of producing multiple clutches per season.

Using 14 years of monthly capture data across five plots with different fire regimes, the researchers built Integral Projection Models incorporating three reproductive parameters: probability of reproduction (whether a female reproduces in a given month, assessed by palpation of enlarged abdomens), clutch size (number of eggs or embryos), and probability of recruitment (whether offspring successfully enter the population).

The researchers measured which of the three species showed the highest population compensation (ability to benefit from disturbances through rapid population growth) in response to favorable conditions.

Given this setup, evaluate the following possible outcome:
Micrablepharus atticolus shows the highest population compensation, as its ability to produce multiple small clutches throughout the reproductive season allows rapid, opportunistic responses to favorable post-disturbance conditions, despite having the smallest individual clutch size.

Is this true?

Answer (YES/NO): NO